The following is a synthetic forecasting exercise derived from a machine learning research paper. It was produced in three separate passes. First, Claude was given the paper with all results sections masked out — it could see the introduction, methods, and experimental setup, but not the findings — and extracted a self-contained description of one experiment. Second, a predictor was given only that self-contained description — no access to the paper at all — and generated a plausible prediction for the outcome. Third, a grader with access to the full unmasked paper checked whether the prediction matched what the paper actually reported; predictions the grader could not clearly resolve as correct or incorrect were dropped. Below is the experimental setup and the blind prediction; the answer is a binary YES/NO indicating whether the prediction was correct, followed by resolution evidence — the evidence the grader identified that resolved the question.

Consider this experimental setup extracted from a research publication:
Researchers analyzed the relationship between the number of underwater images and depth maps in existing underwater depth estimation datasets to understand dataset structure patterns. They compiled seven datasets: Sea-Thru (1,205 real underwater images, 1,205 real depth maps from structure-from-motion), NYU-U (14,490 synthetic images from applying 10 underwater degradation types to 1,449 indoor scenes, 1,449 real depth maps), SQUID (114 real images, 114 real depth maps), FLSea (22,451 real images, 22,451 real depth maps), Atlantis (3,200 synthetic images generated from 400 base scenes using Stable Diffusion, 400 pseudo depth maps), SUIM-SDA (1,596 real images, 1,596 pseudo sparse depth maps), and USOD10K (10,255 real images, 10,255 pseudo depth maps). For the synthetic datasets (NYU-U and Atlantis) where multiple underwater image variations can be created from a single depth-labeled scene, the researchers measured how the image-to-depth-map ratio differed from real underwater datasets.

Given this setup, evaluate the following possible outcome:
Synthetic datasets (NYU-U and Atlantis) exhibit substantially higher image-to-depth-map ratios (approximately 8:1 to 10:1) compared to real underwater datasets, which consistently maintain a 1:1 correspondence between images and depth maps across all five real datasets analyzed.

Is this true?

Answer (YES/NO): YES